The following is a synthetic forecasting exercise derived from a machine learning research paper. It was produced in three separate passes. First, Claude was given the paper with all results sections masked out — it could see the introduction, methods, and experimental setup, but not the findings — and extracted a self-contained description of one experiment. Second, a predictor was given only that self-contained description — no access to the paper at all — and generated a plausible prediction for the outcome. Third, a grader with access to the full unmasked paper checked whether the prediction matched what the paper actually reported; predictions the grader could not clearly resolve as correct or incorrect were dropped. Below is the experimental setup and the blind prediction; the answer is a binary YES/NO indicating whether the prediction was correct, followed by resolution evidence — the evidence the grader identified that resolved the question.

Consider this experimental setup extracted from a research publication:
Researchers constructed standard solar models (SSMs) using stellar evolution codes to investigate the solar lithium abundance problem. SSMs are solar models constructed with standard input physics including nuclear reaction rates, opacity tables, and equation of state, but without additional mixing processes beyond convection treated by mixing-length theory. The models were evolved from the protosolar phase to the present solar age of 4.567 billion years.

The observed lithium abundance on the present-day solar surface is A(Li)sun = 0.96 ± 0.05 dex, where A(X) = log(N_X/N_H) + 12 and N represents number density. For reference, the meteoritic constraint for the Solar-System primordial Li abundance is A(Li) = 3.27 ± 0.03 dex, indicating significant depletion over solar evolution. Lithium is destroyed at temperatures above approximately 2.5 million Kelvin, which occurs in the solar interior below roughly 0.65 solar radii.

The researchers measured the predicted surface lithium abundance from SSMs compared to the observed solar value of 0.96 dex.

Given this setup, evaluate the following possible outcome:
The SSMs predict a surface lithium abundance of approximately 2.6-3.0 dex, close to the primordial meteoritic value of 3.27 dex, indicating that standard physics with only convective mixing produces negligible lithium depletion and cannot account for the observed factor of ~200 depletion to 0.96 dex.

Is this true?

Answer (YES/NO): NO